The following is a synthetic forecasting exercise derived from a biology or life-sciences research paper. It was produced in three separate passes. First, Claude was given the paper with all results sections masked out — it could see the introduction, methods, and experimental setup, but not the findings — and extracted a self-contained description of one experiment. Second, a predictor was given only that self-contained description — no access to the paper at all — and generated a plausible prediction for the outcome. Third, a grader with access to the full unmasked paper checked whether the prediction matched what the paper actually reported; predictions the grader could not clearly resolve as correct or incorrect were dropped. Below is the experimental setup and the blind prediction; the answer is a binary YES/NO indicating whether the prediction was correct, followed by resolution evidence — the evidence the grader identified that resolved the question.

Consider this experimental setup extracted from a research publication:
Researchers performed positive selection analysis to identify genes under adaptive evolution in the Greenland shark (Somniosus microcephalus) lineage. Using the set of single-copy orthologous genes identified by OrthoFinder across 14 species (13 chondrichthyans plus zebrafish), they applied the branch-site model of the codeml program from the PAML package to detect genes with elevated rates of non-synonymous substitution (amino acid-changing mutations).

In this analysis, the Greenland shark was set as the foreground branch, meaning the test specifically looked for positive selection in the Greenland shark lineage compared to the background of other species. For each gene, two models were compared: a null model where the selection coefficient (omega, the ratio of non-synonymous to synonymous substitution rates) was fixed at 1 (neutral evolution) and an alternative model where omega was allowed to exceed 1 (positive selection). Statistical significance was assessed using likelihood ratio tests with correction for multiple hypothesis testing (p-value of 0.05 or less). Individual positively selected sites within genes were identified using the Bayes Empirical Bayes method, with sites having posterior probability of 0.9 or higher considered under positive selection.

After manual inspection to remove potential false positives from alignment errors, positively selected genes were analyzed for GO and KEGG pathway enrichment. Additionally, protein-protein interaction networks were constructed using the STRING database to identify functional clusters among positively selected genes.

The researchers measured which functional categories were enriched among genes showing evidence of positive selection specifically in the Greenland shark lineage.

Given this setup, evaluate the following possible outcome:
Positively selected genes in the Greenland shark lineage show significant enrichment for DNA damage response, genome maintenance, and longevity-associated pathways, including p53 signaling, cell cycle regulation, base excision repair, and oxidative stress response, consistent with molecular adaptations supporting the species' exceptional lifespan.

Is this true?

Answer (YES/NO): NO